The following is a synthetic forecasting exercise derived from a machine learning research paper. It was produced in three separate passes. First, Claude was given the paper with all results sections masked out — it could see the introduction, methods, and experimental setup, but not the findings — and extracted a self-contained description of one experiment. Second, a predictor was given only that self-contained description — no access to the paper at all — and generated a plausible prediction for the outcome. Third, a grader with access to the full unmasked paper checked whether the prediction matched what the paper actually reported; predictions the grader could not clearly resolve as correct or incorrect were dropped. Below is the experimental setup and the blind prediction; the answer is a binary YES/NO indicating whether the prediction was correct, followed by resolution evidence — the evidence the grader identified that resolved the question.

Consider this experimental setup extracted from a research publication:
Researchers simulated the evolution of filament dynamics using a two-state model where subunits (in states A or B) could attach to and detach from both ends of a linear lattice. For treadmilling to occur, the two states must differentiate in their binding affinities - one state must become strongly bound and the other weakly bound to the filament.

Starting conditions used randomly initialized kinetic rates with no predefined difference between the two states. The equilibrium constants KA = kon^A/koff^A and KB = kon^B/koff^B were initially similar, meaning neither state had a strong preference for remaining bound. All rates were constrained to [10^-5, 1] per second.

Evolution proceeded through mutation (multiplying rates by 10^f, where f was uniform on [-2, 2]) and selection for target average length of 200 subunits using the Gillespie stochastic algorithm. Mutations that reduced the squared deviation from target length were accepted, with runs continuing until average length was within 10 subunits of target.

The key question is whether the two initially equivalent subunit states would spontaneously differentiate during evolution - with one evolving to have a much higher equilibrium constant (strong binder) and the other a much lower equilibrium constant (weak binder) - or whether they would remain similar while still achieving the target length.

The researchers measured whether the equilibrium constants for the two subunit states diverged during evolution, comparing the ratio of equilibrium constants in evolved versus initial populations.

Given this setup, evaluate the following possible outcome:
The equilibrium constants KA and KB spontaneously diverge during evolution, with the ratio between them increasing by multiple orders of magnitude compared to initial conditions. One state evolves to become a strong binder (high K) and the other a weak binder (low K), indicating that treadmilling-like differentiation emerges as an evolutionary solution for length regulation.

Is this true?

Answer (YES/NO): YES